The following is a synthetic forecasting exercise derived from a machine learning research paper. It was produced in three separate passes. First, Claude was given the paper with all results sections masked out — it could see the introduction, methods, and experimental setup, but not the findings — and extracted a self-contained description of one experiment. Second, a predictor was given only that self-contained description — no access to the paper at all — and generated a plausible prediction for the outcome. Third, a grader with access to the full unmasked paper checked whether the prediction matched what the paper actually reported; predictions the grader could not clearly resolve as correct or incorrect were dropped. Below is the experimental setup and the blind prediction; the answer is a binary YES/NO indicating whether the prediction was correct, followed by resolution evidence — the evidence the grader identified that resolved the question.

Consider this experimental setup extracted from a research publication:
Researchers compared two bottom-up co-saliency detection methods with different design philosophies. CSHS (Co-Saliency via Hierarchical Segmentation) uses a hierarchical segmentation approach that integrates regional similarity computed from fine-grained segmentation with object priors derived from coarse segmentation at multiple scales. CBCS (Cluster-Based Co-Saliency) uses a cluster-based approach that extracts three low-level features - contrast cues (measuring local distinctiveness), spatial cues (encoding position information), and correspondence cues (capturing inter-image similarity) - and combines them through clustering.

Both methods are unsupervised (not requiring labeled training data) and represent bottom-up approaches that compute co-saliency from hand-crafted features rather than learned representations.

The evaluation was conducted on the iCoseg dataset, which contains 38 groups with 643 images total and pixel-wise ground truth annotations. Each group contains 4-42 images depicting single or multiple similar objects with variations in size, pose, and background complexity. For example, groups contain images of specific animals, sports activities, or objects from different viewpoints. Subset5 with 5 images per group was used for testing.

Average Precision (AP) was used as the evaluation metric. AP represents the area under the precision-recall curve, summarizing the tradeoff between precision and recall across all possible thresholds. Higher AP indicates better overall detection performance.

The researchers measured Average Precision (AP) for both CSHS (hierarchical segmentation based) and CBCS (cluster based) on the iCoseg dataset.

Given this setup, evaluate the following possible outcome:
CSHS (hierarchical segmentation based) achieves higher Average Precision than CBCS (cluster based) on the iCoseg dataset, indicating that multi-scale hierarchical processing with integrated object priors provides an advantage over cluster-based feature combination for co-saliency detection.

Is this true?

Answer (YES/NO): YES